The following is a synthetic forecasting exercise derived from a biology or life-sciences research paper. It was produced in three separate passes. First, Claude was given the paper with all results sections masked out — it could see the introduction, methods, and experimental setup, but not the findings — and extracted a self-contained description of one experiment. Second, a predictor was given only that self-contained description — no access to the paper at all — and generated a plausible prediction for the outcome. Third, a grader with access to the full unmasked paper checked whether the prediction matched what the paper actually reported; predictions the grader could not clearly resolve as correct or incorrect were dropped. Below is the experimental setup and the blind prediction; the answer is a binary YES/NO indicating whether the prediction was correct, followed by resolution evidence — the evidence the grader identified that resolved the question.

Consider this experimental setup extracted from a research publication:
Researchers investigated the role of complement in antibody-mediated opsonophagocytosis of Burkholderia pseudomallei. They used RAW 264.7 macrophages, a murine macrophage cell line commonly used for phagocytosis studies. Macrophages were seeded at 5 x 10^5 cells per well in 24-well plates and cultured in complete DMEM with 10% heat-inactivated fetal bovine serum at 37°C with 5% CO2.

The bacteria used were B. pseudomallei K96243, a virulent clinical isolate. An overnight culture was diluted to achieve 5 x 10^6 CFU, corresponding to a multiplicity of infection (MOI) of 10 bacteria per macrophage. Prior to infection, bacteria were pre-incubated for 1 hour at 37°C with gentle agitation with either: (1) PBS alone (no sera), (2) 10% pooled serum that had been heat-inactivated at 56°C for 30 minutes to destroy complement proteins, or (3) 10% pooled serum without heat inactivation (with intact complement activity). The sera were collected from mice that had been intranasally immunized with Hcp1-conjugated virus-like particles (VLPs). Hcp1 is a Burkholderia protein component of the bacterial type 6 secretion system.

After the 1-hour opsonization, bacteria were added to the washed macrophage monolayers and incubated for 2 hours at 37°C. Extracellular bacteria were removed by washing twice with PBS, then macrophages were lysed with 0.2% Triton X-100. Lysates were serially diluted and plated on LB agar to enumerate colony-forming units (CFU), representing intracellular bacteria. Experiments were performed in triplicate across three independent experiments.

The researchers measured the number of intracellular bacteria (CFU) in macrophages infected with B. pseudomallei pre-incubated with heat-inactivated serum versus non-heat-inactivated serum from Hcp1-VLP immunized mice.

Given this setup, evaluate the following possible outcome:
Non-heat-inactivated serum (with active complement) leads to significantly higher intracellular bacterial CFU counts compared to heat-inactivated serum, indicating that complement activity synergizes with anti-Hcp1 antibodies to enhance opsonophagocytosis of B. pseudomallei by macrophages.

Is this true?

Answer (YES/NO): YES